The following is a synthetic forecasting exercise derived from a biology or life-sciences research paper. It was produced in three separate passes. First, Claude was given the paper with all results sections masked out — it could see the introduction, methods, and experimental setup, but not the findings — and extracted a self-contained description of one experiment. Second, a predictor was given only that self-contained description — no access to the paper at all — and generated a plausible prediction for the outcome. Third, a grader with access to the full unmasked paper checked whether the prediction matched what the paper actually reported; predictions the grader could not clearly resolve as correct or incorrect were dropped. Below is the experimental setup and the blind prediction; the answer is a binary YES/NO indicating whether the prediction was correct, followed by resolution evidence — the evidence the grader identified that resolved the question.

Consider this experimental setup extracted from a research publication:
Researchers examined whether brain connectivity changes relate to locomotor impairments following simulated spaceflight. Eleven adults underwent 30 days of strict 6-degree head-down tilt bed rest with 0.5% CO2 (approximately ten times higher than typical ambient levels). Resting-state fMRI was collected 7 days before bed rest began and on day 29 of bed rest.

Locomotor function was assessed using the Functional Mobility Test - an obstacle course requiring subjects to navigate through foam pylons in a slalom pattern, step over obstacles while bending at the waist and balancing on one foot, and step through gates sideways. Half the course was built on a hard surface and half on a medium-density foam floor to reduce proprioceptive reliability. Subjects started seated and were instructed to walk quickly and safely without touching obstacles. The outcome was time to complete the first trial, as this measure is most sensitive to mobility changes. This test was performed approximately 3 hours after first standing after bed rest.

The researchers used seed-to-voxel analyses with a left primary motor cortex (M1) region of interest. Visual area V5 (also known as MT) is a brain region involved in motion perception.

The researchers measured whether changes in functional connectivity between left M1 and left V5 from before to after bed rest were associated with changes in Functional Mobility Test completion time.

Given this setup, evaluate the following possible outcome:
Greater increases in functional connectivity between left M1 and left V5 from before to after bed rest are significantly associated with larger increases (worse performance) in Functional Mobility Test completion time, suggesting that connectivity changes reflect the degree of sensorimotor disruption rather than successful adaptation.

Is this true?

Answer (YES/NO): YES